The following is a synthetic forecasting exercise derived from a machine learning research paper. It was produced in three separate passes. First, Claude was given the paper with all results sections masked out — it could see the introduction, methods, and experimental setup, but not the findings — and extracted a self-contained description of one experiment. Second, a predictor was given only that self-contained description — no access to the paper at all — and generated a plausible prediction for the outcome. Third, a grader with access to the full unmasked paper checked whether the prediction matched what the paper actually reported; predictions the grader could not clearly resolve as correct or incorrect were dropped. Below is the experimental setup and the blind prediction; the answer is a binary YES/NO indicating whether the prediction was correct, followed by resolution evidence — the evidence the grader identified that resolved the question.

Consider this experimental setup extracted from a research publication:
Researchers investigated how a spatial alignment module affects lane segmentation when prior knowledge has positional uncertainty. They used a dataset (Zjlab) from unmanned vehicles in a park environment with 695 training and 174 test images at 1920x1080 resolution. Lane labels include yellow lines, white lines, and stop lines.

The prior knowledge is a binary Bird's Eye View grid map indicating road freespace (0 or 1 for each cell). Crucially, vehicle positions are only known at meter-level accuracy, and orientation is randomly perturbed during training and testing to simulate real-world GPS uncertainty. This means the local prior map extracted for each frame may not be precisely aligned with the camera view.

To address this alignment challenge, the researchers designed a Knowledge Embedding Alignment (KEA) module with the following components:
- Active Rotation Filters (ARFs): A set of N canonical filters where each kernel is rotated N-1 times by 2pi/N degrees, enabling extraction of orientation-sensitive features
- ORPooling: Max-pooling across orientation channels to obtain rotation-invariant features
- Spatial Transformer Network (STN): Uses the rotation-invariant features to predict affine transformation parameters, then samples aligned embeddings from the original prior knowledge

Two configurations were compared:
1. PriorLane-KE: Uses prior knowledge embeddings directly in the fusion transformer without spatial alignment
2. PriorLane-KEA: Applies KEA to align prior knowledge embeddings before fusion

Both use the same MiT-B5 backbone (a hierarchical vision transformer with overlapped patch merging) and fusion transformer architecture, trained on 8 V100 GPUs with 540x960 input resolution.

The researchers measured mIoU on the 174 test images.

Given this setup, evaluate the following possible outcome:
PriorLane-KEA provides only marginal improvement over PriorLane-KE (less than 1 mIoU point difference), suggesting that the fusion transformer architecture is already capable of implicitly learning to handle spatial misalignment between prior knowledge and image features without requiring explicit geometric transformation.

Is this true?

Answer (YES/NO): YES